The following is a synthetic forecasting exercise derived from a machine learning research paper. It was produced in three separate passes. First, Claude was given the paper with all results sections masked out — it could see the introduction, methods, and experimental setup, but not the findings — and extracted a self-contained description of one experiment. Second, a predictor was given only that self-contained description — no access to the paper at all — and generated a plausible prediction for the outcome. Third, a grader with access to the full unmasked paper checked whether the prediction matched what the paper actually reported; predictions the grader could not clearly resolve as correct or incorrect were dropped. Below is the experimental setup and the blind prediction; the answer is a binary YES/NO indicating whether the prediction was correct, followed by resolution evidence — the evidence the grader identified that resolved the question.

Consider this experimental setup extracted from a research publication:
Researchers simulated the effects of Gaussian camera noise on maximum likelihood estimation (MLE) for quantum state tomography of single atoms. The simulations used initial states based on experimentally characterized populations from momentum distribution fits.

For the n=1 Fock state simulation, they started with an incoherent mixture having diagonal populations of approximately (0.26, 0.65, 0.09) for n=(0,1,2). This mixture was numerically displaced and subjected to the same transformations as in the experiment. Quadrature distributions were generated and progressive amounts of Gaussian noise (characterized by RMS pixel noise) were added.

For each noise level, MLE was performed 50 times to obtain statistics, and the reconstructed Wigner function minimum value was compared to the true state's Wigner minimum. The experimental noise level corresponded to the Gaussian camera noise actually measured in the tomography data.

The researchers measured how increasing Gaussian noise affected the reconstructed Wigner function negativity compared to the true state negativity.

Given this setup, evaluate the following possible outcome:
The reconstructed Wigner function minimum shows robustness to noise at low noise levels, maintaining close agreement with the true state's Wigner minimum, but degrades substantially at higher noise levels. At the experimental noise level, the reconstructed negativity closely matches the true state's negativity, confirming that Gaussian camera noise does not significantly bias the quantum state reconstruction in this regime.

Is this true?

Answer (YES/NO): NO